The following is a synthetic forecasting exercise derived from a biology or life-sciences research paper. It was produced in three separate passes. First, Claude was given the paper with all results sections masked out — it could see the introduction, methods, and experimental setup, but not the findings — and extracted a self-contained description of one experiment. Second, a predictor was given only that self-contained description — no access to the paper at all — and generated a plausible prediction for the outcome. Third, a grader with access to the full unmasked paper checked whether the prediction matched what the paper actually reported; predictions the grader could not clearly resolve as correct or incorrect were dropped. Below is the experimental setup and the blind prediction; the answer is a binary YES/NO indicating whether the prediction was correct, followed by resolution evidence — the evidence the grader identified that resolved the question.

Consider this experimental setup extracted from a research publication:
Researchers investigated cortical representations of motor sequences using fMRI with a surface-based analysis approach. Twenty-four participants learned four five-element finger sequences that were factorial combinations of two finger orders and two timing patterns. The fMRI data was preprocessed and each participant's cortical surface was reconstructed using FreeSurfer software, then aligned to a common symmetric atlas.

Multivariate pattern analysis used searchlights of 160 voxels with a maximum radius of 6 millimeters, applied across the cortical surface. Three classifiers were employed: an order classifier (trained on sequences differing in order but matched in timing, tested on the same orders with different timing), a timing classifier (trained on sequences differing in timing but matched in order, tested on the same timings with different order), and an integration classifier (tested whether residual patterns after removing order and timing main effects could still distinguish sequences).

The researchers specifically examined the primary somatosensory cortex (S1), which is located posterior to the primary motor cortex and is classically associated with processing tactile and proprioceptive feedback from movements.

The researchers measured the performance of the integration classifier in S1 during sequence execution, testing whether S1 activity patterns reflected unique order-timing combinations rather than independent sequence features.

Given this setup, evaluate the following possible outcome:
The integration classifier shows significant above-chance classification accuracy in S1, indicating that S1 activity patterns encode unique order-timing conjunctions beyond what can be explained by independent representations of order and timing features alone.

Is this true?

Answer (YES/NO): YES